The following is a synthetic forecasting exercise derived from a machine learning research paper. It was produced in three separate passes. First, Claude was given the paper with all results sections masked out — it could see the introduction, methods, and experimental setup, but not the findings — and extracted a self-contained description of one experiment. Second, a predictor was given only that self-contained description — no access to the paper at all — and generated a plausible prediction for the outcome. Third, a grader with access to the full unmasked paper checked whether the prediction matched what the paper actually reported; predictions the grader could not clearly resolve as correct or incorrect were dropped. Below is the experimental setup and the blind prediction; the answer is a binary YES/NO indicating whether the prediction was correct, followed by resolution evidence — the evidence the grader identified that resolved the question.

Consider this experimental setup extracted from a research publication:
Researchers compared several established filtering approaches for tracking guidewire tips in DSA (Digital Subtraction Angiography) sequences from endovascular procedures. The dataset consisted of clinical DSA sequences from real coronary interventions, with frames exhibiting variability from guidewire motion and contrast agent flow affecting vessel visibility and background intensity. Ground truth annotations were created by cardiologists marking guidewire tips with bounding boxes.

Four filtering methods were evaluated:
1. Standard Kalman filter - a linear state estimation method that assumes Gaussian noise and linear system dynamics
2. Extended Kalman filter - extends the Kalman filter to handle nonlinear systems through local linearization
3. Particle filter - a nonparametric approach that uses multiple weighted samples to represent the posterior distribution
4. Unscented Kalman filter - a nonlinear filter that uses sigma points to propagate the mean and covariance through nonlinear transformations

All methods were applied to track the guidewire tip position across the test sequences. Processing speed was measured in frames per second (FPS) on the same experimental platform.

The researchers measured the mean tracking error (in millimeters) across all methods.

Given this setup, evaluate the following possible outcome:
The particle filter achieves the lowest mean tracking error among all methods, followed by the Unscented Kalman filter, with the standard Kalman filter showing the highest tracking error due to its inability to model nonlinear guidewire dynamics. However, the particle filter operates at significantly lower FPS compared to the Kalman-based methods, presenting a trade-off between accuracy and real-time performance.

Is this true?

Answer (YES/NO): NO